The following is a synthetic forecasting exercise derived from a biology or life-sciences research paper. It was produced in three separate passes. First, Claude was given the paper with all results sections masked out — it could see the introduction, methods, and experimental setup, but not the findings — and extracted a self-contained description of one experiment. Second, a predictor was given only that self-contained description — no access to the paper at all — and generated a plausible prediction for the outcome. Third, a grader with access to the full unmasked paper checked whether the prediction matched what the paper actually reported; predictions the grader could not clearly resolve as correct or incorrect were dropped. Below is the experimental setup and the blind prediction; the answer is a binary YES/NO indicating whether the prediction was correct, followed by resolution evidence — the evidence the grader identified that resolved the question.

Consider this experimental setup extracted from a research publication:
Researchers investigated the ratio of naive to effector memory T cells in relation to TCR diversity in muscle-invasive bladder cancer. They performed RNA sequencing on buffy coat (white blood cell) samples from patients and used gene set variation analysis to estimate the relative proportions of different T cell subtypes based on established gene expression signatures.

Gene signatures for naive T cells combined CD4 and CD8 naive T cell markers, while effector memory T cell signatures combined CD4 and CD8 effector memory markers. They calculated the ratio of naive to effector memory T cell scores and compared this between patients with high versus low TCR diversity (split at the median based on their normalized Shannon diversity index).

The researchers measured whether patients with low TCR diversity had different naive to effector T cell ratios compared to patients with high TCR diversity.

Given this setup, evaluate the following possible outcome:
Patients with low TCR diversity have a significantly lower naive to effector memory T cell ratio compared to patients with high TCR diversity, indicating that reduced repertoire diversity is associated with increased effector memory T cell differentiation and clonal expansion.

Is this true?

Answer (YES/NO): YES